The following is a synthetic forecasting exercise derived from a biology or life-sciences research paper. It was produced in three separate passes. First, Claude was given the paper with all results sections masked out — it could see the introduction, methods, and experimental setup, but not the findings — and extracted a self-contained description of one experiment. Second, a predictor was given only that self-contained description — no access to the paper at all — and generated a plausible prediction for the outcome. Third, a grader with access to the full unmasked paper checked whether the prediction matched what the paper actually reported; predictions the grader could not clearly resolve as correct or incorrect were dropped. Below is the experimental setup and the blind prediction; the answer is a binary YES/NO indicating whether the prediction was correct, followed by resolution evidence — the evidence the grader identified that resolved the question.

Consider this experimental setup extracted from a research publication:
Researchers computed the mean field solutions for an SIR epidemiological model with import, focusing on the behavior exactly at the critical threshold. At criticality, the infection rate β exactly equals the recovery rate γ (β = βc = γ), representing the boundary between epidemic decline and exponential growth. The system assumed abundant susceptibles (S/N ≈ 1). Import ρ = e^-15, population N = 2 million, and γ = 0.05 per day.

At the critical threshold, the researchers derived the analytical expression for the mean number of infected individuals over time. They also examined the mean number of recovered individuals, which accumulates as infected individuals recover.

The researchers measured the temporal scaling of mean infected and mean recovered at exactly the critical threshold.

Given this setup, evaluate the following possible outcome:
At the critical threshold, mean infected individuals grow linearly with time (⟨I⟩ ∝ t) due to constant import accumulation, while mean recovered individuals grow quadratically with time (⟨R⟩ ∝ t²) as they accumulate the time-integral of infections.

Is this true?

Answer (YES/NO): YES